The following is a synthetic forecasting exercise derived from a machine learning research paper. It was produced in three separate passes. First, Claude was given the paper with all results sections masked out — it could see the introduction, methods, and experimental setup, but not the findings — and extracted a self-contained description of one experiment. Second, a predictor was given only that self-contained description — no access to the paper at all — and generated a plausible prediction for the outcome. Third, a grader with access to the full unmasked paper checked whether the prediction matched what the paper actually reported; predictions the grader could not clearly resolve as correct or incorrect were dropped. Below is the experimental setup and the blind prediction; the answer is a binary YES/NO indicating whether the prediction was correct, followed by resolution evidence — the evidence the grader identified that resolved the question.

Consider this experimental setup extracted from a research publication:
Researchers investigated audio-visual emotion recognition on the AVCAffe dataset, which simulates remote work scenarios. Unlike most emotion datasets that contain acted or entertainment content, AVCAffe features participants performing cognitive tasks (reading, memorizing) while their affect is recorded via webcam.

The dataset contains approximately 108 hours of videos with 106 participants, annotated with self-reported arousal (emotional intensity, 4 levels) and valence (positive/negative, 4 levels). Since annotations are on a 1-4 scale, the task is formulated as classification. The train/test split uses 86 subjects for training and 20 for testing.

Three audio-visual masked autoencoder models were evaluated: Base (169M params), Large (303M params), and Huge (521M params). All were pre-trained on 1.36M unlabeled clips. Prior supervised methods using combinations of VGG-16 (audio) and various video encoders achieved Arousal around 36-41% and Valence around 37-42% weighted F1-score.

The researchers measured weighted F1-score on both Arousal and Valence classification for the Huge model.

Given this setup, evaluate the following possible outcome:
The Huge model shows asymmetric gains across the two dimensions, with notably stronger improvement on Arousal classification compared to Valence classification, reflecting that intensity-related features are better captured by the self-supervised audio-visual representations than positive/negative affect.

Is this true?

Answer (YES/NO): NO